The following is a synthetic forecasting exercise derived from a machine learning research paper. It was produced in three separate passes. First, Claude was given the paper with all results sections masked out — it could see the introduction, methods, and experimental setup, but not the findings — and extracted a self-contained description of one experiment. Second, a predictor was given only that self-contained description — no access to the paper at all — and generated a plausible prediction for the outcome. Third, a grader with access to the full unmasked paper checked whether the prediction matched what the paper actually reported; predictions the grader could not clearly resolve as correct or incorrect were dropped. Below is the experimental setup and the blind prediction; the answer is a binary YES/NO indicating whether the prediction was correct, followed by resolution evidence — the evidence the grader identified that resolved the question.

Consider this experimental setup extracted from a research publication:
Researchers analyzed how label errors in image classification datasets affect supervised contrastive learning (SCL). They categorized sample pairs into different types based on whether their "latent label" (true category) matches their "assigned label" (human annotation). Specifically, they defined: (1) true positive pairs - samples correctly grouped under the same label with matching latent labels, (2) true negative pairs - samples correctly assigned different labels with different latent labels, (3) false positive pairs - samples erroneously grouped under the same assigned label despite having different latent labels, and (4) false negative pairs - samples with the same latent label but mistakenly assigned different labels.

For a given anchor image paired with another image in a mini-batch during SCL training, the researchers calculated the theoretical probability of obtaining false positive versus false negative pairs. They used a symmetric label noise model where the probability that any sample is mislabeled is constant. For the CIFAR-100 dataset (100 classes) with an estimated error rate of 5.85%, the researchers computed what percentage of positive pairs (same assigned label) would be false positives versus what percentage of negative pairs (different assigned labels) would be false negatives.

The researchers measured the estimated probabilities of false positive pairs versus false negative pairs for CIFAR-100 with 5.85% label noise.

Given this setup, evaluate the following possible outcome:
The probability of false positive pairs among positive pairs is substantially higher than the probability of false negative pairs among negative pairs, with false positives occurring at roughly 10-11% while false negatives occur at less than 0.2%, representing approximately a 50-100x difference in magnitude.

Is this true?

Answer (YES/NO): YES